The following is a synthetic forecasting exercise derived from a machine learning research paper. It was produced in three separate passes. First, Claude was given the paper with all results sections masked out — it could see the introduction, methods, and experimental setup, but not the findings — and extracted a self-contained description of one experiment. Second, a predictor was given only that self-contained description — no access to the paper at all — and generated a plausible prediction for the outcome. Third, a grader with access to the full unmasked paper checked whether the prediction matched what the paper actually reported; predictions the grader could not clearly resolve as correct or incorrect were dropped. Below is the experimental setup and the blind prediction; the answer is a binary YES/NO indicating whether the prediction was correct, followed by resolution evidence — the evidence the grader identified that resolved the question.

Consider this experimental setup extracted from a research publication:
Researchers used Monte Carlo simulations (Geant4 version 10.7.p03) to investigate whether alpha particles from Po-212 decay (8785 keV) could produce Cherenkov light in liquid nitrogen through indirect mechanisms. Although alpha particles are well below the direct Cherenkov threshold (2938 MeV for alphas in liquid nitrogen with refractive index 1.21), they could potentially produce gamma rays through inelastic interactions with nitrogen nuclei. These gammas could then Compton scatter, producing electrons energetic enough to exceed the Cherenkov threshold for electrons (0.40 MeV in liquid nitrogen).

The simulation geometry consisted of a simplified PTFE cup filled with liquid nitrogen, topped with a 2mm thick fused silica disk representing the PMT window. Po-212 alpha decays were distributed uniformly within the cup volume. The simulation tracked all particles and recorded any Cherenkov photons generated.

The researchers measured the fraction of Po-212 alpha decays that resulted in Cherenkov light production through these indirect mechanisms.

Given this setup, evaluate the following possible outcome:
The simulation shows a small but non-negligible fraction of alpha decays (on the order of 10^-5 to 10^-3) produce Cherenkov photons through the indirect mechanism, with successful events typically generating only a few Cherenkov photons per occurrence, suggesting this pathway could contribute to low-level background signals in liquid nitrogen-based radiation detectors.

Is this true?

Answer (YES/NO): NO